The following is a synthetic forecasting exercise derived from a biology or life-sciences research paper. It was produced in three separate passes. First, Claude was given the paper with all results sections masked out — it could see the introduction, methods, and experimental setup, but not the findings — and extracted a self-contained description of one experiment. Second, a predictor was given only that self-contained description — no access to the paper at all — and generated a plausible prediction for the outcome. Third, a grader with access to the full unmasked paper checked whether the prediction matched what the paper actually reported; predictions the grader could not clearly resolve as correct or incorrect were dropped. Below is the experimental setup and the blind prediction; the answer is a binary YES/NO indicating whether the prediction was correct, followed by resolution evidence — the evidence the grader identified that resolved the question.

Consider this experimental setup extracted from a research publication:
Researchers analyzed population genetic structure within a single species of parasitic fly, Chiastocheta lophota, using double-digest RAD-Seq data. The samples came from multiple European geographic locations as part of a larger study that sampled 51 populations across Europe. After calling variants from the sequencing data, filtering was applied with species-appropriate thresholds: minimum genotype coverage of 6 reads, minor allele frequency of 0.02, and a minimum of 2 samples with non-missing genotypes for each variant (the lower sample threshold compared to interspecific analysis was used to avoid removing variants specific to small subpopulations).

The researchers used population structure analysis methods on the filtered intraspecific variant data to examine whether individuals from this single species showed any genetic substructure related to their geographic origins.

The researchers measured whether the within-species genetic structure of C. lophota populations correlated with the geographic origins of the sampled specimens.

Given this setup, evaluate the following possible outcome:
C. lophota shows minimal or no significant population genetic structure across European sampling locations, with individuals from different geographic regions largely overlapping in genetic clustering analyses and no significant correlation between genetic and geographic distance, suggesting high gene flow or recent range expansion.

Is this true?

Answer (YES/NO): NO